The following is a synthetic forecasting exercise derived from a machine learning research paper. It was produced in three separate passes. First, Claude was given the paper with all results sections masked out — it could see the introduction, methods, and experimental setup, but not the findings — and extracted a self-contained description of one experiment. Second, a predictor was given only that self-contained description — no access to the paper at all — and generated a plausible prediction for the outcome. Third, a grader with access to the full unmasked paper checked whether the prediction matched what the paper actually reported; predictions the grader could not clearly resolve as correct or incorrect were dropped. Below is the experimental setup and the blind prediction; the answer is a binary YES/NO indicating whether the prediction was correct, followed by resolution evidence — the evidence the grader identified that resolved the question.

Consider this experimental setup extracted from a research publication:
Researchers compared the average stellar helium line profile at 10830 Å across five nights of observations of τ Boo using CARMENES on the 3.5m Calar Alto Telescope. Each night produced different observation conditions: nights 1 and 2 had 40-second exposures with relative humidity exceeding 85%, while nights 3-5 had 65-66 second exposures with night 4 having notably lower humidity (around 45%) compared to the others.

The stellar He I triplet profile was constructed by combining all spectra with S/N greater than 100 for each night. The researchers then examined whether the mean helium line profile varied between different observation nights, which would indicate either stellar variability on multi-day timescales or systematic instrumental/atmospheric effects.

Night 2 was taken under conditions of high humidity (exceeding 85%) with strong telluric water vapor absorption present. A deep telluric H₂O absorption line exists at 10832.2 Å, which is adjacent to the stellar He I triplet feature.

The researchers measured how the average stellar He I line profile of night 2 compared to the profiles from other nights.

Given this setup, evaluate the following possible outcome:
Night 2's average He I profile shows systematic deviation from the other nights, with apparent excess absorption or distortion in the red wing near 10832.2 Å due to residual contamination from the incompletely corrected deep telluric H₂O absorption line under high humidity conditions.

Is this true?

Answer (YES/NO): YES